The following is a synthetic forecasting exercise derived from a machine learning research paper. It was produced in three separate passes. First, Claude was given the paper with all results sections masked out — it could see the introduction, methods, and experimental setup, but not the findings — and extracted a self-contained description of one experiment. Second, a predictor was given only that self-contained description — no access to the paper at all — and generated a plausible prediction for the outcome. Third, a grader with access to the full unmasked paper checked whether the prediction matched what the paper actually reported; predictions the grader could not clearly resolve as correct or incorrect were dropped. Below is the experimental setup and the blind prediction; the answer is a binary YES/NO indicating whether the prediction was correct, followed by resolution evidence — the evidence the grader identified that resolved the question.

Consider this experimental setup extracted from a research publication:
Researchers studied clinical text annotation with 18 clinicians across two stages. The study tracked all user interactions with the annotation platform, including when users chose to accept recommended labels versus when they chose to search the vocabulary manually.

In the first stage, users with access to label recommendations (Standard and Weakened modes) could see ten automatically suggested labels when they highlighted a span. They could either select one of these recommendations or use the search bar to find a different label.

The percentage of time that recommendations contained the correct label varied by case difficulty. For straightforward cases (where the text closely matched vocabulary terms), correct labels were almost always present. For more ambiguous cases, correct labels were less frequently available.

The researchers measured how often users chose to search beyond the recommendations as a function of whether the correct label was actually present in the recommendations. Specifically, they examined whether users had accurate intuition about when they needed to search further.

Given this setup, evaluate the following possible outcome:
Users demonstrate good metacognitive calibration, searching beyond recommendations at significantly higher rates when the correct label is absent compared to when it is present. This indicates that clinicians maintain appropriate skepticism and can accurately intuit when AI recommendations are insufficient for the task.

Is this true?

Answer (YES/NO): YES